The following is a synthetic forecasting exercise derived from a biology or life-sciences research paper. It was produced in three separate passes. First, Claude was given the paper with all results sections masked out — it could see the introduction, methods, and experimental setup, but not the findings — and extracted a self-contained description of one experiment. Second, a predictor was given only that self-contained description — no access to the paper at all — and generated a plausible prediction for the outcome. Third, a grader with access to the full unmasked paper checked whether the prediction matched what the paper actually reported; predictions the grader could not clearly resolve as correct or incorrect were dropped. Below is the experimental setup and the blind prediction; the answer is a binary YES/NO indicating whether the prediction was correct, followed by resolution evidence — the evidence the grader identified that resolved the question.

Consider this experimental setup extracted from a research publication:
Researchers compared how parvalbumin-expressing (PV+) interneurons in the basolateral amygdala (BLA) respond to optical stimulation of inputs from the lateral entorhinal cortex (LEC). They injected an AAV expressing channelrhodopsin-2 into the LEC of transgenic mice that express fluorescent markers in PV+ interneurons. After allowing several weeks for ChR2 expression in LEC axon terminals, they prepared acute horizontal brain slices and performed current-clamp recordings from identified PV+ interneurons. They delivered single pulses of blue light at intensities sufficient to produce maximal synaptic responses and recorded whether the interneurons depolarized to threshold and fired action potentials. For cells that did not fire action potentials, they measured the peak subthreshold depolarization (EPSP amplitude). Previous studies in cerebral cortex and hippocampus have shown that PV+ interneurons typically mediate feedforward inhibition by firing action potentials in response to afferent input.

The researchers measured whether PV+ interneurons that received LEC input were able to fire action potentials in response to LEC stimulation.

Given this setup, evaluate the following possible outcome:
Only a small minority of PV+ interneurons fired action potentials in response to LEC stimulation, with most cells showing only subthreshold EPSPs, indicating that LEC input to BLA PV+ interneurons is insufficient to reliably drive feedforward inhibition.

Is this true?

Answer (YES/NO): YES